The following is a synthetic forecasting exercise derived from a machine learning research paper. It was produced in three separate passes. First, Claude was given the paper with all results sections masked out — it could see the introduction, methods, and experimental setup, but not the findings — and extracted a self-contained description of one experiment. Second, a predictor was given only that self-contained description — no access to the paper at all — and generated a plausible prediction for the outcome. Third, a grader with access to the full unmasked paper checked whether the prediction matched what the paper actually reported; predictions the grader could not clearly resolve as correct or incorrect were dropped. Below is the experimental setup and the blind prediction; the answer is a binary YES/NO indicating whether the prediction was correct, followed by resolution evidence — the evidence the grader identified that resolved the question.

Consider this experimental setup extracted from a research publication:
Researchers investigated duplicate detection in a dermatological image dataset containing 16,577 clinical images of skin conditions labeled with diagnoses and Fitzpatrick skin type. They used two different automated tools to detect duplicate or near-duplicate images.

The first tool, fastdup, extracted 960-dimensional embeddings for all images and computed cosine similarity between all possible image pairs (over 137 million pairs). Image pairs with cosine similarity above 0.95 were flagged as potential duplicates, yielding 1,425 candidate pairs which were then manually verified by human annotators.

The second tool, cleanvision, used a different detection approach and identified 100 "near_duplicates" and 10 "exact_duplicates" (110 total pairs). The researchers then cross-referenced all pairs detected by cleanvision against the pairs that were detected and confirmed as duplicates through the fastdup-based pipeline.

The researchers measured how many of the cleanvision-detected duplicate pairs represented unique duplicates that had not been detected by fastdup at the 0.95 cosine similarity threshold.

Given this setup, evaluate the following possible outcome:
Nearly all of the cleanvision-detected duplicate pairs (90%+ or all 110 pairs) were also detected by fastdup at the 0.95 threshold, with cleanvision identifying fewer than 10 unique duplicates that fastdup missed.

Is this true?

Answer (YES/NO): NO